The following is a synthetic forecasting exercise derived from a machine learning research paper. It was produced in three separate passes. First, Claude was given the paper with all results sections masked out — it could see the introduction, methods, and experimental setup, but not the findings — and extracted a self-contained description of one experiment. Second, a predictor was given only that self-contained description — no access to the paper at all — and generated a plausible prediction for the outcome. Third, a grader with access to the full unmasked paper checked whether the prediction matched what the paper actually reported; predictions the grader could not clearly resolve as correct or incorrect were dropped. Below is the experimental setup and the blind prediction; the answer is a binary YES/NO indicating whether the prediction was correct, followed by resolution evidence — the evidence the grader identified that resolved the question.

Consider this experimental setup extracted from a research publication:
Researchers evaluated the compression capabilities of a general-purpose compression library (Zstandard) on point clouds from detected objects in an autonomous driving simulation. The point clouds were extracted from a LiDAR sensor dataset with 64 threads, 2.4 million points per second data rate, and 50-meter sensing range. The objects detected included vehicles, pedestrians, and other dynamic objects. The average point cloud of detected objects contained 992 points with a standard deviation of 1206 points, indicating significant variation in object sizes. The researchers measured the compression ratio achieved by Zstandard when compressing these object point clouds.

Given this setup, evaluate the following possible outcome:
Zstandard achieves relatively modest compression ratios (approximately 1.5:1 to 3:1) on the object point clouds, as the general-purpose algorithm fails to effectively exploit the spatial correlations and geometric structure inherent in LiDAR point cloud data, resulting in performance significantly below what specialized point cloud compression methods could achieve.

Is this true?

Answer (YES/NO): YES